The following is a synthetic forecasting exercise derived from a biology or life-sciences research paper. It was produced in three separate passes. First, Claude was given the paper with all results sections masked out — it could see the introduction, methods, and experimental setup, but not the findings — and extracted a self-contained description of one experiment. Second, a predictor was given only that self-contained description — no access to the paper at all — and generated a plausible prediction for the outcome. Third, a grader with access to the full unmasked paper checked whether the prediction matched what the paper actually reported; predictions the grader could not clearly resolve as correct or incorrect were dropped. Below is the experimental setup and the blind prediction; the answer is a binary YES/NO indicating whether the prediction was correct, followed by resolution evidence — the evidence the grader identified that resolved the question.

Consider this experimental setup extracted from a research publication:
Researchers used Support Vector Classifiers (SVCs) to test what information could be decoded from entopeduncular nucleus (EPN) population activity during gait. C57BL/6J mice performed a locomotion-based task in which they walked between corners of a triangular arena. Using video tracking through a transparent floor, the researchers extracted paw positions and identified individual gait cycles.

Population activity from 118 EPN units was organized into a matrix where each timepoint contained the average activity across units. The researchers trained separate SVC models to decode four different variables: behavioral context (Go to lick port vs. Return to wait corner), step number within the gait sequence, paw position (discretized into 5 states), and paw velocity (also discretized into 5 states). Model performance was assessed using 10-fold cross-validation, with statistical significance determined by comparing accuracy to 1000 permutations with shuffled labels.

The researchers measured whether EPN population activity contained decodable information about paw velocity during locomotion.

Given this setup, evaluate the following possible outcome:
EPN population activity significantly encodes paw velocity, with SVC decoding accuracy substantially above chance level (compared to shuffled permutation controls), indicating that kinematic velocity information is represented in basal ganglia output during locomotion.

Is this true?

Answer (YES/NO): NO